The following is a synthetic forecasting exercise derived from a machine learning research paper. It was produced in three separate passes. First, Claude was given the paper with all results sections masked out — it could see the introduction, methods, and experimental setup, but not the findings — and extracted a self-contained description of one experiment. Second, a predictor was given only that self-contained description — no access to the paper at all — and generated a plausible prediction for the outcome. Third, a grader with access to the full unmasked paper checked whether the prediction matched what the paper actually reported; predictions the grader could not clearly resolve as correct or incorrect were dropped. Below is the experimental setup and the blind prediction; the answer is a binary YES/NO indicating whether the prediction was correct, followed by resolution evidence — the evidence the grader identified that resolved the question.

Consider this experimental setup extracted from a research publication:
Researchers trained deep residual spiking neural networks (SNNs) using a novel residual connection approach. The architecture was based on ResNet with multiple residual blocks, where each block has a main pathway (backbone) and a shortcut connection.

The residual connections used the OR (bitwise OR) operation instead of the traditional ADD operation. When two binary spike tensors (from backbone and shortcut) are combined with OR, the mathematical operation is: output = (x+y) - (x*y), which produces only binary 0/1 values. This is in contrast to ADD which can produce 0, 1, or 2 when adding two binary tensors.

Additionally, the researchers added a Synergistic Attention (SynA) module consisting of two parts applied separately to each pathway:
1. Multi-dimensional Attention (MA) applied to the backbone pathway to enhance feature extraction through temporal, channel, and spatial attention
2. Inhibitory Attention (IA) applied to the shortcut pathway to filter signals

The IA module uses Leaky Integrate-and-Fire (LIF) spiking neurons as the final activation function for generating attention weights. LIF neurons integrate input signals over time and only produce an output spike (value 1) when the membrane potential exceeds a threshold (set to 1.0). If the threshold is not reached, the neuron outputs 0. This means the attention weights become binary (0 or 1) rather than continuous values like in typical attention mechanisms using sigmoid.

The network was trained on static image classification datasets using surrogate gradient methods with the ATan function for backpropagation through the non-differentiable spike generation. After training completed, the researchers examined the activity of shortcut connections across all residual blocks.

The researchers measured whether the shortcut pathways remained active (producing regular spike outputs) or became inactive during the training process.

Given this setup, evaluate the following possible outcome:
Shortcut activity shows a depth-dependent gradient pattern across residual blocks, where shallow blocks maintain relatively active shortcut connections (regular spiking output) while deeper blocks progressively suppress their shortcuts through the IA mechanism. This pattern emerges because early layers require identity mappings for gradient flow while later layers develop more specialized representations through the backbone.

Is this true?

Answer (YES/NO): NO